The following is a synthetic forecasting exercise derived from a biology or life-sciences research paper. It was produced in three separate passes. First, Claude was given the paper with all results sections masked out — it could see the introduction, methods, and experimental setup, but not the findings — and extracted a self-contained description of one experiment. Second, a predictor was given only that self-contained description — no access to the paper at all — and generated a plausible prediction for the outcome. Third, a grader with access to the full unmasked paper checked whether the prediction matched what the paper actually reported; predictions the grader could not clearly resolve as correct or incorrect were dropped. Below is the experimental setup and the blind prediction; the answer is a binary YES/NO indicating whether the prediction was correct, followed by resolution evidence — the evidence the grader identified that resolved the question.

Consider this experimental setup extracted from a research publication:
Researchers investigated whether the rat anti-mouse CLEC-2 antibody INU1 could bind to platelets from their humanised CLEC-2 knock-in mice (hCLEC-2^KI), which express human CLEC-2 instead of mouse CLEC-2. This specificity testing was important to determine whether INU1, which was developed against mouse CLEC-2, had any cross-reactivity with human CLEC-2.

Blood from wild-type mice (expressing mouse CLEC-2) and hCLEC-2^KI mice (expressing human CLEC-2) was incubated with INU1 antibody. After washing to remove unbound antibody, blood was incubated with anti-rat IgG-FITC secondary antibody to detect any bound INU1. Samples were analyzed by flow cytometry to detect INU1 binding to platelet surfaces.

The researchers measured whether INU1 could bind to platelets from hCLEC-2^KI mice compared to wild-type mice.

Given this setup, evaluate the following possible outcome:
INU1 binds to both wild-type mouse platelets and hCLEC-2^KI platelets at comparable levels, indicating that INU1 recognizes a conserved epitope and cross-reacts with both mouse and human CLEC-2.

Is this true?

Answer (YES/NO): NO